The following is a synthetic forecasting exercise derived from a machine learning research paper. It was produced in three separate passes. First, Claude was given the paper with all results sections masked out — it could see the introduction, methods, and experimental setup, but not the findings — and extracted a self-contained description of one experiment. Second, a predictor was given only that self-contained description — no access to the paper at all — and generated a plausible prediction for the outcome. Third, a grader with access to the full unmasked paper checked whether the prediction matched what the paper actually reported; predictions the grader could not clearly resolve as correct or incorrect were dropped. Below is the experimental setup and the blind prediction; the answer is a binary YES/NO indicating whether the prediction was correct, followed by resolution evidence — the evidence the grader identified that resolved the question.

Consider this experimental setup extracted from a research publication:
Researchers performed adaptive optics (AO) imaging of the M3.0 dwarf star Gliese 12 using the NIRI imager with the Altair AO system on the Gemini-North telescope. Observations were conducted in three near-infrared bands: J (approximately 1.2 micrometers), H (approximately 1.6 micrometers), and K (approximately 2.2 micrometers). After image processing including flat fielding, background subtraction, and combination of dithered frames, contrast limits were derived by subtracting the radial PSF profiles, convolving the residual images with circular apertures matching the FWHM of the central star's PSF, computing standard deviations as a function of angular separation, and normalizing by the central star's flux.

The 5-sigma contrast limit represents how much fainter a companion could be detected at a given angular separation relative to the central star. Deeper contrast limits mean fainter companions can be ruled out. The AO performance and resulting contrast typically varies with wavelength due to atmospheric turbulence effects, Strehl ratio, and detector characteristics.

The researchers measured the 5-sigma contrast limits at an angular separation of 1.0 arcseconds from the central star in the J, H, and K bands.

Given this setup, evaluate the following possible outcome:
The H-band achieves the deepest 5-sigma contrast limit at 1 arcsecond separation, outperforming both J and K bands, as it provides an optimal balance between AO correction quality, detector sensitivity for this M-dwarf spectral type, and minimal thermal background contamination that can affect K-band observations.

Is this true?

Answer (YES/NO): NO